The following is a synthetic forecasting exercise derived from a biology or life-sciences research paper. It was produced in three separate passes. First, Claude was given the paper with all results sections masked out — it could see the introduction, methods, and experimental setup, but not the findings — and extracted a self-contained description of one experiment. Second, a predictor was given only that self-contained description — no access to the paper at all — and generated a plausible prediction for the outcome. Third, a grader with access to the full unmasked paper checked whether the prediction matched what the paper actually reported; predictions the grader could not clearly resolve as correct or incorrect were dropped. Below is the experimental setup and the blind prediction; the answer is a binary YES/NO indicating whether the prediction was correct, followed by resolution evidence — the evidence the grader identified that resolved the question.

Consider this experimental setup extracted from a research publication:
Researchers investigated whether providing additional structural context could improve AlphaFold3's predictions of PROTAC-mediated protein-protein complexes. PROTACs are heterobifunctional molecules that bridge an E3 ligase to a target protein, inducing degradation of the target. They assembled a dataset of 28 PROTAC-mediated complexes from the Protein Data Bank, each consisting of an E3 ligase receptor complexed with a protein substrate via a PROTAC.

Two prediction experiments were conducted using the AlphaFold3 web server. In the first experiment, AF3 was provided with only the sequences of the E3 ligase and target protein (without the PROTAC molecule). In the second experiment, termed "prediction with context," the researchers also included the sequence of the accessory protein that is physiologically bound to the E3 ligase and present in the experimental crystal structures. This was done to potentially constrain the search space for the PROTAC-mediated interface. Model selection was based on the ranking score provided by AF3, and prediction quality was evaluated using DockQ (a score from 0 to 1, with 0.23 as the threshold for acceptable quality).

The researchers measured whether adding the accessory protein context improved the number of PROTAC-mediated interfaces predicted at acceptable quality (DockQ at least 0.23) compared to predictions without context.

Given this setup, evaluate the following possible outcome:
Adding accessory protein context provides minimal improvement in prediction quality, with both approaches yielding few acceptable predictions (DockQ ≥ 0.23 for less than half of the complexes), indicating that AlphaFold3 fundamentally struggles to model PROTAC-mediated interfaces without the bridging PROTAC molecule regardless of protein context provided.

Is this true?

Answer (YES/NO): NO